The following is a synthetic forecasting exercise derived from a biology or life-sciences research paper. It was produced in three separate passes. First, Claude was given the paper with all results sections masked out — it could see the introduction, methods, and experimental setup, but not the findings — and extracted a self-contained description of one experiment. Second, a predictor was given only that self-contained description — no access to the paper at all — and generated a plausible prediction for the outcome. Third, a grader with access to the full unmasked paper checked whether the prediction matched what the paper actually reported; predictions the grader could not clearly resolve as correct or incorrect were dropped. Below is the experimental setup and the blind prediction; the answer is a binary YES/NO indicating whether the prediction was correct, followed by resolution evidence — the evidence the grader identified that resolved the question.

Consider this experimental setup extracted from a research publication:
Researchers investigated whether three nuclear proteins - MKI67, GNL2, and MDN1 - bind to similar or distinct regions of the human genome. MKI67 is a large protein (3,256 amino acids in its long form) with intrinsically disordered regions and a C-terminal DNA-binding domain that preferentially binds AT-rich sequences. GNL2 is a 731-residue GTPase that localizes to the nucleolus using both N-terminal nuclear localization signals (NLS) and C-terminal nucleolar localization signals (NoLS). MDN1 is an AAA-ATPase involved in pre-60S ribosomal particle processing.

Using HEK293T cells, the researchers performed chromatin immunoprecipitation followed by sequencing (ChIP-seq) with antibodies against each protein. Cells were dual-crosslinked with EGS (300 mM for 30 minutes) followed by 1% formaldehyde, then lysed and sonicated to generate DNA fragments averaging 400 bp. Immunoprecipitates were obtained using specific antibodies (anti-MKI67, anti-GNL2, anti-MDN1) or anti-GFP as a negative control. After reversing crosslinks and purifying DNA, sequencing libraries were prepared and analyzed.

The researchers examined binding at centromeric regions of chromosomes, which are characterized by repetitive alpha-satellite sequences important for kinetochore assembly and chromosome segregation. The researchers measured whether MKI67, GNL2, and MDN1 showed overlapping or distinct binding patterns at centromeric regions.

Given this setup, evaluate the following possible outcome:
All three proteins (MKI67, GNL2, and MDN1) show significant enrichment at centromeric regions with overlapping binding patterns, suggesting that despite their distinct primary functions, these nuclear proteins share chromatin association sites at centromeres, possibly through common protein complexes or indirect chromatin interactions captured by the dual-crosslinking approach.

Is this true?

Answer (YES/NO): YES